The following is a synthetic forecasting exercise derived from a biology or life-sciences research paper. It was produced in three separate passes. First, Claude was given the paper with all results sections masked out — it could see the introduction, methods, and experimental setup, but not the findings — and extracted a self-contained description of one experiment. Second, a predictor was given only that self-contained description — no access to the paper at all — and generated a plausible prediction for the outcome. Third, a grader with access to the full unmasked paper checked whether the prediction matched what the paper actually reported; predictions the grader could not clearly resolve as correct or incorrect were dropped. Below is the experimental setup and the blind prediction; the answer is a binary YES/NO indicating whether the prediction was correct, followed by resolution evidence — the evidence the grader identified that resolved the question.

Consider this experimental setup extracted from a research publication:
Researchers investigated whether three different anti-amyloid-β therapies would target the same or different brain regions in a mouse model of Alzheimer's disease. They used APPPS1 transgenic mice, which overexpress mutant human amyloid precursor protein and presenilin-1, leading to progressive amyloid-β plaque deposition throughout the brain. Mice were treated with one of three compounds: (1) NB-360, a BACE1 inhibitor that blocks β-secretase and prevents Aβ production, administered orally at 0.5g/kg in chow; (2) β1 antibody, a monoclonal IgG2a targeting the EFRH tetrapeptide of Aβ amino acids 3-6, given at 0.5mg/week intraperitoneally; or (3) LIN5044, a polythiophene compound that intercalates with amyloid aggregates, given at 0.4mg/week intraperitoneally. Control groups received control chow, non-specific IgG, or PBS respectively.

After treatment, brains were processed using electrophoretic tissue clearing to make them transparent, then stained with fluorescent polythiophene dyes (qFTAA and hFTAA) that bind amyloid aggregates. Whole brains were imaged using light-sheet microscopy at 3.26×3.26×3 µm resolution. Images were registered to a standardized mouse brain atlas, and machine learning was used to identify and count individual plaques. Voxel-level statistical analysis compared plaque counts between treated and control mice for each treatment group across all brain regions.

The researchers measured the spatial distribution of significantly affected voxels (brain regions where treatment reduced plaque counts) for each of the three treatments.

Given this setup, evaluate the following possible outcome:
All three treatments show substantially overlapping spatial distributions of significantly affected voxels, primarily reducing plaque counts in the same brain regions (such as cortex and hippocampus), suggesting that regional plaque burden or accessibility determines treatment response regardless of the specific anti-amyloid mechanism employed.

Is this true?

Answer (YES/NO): NO